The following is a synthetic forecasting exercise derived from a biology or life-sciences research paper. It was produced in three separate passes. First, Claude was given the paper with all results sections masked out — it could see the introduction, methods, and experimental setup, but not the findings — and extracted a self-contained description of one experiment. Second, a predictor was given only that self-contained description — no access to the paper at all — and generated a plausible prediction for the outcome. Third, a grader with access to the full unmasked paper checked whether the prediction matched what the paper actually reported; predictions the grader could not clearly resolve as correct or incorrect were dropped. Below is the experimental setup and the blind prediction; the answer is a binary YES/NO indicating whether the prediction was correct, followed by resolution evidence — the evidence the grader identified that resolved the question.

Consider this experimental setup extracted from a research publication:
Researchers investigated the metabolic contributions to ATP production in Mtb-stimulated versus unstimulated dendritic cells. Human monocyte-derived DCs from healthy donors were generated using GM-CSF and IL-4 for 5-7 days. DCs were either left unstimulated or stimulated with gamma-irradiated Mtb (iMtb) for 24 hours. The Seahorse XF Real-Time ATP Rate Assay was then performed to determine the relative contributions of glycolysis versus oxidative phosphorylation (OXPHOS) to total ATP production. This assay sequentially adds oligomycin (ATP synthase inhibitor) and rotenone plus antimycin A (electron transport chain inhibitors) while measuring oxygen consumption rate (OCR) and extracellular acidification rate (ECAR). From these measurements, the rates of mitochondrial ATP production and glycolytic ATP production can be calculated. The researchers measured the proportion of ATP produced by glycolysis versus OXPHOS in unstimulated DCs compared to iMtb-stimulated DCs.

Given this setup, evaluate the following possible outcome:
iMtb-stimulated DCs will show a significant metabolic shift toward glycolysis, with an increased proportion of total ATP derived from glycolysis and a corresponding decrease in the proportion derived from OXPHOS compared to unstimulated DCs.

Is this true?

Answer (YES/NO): YES